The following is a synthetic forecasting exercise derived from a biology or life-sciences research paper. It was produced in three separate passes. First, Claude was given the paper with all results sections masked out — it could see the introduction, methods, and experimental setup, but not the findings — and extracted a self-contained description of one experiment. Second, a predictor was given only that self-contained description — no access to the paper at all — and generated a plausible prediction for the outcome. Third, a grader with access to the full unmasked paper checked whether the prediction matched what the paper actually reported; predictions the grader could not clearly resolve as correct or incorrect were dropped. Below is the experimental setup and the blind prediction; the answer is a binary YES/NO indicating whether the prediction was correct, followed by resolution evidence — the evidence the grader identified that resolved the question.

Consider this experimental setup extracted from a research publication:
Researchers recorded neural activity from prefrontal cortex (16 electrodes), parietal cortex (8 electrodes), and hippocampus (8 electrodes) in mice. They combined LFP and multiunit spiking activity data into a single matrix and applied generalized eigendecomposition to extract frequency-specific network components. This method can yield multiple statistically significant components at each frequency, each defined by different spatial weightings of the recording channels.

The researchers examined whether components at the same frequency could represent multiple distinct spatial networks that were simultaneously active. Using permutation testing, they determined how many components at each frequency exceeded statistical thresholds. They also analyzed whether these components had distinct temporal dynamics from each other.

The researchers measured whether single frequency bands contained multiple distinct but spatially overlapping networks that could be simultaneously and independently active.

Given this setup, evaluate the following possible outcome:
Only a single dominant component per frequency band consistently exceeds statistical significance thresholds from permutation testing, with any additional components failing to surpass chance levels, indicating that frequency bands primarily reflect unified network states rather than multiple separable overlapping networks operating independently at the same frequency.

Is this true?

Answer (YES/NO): NO